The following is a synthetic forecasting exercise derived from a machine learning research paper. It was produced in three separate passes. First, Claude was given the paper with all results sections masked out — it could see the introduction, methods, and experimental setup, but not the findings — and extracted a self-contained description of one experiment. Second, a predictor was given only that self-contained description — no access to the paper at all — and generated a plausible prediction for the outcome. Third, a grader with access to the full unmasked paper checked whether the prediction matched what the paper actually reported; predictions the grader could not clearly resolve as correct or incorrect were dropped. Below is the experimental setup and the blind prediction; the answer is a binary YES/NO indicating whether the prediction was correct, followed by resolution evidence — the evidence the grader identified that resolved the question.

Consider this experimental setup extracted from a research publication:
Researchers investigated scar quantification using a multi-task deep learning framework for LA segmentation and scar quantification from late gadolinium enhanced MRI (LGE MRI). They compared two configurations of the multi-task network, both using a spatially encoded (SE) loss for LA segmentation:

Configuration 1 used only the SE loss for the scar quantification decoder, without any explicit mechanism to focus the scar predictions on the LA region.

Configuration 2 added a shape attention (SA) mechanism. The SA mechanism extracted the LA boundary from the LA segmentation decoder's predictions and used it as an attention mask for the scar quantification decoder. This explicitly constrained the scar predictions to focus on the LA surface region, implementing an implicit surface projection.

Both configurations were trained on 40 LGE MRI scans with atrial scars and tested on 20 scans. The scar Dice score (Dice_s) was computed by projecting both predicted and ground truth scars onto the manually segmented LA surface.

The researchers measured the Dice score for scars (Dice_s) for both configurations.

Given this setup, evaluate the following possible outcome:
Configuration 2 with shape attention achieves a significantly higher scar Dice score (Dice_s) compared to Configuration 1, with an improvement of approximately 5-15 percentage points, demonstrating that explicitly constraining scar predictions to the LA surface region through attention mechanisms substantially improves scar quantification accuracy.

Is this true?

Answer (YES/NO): NO